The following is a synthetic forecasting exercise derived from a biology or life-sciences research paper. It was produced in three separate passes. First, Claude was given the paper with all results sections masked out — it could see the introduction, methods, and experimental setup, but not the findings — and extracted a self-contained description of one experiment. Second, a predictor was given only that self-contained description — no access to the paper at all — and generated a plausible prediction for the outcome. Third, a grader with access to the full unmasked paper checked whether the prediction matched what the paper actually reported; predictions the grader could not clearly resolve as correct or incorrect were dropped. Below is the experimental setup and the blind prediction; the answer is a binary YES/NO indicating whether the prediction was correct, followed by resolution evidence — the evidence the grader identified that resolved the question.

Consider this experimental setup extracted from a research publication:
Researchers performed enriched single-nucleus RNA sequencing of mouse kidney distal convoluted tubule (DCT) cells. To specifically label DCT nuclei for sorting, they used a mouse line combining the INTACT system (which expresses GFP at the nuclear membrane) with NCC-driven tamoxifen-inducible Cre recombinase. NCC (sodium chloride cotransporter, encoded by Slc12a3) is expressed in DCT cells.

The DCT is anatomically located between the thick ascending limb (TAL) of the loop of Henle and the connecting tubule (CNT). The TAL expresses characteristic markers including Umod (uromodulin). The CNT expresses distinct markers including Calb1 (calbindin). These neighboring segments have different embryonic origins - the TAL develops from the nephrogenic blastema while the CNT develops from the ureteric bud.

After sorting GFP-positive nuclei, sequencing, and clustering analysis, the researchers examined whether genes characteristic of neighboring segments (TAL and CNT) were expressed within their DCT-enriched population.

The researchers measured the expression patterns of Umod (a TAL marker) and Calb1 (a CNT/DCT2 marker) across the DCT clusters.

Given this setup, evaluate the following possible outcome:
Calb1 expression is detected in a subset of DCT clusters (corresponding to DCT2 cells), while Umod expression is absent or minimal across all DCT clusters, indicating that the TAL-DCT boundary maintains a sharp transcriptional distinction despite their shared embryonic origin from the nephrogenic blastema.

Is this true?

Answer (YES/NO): NO